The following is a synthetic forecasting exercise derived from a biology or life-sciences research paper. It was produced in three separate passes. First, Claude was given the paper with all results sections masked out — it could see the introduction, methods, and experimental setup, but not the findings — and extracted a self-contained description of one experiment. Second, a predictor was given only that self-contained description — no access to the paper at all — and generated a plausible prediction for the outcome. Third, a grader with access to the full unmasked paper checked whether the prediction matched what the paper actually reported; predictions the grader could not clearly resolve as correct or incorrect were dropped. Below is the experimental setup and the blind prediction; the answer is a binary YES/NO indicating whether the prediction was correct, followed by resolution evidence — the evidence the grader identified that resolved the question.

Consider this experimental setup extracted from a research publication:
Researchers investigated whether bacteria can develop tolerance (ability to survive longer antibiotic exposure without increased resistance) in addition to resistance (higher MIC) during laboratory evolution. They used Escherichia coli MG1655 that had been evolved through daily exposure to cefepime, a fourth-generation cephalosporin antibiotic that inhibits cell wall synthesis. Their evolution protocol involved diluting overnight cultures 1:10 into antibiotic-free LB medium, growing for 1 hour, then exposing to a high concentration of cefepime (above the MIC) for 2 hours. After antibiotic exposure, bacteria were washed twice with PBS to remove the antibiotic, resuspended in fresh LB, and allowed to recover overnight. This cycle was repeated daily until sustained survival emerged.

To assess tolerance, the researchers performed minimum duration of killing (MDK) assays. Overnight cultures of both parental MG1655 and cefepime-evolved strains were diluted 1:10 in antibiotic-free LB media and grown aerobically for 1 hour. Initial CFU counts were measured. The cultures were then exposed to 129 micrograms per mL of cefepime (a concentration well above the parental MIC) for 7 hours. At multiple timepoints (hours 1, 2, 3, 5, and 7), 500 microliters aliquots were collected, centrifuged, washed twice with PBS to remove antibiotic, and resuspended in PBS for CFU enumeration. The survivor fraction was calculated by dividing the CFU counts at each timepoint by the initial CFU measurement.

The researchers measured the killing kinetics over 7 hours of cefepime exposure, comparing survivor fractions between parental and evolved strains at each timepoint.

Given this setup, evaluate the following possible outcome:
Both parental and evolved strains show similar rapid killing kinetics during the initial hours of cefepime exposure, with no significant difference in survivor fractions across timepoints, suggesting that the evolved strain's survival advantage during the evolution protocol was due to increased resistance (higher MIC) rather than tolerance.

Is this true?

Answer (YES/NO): NO